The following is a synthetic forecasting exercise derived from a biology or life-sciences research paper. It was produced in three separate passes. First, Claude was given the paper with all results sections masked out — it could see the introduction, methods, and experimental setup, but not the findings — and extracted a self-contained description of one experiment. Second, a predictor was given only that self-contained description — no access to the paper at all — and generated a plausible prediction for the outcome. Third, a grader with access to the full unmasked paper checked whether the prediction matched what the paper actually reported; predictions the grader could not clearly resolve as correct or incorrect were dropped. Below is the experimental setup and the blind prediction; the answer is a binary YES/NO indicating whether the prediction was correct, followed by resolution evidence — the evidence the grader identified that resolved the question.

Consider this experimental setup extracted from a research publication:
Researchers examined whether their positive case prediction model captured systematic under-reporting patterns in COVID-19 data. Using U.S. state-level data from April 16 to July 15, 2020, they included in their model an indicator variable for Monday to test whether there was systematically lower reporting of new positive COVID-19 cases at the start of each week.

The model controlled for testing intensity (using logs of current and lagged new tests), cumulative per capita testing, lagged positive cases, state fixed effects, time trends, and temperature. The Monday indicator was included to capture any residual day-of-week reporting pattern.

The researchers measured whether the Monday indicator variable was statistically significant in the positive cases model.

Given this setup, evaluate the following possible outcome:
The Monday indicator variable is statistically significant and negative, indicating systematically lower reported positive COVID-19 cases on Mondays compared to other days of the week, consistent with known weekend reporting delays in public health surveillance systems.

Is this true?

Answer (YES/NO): YES